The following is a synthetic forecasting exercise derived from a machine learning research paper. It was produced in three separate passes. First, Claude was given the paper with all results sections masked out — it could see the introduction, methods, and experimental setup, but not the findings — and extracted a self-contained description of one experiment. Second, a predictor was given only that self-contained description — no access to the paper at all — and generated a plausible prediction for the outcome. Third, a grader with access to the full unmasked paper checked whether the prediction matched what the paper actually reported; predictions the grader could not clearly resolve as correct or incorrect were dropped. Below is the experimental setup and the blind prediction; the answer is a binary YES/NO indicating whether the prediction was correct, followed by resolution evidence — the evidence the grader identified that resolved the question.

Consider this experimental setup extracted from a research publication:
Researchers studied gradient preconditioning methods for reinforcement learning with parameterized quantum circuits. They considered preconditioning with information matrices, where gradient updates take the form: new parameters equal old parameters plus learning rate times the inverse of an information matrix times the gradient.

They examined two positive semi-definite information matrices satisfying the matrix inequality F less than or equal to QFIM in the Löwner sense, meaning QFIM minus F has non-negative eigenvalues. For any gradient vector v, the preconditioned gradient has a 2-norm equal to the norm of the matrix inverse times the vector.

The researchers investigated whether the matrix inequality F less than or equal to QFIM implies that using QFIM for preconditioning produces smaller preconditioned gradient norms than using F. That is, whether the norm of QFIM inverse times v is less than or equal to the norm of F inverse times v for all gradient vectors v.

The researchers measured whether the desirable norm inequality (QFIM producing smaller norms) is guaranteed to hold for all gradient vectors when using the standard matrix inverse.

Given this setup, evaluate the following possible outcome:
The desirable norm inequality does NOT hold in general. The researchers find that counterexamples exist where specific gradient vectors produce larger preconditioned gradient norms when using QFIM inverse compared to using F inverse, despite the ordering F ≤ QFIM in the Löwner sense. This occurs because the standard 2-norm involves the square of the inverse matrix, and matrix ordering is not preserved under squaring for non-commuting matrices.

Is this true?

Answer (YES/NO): YES